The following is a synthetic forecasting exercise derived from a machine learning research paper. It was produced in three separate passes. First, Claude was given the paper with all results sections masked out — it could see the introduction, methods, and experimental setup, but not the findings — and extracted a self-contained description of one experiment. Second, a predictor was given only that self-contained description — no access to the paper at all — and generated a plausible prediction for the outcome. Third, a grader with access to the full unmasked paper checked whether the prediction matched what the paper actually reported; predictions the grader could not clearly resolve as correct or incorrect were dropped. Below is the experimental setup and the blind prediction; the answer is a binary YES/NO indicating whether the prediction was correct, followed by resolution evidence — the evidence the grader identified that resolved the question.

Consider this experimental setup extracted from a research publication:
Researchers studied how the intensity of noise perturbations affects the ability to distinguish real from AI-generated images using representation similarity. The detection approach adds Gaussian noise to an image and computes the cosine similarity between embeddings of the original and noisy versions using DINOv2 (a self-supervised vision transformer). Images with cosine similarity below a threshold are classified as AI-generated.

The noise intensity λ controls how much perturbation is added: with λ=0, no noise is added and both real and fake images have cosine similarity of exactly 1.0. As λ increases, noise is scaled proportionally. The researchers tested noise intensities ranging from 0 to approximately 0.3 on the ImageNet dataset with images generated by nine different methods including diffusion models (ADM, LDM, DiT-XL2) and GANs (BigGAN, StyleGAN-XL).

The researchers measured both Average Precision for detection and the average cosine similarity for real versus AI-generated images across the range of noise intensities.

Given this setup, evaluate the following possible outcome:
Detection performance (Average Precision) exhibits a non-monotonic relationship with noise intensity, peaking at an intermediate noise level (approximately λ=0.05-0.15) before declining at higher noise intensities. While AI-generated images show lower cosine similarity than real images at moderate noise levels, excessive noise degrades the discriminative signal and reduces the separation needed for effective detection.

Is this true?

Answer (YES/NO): NO